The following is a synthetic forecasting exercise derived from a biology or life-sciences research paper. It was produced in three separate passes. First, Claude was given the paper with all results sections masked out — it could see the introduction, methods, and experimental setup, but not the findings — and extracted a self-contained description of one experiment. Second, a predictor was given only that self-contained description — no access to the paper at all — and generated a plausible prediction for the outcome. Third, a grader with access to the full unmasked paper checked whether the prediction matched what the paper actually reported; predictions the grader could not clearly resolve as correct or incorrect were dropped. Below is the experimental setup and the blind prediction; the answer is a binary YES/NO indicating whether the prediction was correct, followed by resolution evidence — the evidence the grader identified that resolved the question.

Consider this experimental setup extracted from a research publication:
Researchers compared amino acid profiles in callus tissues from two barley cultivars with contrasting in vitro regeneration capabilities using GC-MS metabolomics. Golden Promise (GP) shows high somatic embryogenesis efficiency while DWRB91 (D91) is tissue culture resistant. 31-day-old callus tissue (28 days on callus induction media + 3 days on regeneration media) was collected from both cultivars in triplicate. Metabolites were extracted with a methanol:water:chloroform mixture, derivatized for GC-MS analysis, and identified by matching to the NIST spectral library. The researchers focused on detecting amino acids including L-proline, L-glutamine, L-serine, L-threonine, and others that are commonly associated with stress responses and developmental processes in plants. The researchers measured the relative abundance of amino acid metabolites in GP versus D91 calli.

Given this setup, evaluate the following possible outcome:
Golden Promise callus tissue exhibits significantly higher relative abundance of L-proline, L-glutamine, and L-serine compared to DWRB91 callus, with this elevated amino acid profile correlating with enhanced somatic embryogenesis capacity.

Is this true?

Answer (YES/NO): NO